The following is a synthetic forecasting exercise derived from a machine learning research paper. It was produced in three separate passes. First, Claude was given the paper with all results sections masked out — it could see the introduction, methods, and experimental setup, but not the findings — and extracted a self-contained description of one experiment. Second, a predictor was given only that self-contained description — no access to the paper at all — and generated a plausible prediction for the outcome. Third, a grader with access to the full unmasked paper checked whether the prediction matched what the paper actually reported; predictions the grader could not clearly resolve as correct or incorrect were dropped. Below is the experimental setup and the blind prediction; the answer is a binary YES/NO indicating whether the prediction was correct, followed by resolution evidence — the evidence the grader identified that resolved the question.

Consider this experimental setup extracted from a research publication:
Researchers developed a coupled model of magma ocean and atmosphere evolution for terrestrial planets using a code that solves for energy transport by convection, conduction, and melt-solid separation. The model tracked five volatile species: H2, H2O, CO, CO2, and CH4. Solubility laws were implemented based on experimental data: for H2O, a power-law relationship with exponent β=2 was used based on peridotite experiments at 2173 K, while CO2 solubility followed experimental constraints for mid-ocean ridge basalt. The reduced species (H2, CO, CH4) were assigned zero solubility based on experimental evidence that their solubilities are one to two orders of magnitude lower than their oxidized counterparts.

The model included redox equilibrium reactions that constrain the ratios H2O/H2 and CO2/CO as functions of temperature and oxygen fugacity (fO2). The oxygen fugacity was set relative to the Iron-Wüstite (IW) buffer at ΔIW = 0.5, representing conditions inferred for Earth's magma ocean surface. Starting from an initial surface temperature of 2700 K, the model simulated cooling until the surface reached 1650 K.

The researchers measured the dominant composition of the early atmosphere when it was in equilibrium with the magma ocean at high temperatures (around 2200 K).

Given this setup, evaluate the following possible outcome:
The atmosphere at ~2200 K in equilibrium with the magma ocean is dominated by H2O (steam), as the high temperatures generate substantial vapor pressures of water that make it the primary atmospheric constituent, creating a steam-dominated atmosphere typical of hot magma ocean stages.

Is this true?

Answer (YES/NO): NO